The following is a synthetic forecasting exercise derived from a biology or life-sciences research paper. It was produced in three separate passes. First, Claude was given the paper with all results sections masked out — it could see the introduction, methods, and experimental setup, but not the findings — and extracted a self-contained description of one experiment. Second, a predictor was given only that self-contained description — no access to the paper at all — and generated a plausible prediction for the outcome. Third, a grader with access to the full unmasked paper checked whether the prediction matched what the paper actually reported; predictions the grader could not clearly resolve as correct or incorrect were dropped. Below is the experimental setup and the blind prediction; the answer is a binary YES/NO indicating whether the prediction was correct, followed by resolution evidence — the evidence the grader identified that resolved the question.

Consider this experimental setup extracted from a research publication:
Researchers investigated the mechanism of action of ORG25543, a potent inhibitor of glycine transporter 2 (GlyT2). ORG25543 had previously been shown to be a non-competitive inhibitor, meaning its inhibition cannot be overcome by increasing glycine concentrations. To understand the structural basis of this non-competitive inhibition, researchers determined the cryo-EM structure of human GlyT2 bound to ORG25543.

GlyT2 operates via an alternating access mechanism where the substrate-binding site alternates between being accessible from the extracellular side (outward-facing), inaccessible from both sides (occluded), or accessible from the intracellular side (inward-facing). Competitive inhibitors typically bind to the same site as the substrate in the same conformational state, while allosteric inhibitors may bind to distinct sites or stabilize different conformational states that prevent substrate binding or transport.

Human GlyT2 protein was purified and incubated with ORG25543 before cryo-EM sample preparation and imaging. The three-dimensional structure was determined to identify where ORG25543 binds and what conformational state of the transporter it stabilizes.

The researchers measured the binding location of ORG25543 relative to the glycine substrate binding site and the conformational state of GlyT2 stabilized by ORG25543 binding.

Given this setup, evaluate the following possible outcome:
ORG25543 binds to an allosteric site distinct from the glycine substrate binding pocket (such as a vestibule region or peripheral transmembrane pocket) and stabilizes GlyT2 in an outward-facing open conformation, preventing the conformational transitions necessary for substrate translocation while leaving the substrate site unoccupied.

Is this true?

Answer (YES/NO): YES